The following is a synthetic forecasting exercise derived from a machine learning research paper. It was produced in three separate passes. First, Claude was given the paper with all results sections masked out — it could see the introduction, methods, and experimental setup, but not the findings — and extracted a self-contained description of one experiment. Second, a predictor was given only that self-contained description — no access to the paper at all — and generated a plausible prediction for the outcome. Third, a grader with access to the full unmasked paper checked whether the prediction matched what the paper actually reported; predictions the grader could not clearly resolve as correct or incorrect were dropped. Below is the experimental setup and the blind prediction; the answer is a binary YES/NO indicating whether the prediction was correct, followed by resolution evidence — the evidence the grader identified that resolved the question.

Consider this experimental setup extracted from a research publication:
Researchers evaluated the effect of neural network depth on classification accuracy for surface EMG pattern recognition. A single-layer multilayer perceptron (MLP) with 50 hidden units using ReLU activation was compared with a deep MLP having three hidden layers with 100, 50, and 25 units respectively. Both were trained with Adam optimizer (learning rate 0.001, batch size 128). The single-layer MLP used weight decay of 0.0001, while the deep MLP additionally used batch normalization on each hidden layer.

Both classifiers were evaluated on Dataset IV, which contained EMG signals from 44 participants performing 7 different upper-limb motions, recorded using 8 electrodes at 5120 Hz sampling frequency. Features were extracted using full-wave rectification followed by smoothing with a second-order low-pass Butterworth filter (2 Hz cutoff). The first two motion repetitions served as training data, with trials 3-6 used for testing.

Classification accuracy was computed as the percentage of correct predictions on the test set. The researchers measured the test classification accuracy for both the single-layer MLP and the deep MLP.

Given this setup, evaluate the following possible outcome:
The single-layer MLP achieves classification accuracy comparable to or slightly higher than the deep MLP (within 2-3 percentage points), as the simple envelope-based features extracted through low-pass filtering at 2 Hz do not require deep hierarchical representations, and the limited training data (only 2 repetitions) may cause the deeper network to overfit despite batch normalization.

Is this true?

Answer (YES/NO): NO